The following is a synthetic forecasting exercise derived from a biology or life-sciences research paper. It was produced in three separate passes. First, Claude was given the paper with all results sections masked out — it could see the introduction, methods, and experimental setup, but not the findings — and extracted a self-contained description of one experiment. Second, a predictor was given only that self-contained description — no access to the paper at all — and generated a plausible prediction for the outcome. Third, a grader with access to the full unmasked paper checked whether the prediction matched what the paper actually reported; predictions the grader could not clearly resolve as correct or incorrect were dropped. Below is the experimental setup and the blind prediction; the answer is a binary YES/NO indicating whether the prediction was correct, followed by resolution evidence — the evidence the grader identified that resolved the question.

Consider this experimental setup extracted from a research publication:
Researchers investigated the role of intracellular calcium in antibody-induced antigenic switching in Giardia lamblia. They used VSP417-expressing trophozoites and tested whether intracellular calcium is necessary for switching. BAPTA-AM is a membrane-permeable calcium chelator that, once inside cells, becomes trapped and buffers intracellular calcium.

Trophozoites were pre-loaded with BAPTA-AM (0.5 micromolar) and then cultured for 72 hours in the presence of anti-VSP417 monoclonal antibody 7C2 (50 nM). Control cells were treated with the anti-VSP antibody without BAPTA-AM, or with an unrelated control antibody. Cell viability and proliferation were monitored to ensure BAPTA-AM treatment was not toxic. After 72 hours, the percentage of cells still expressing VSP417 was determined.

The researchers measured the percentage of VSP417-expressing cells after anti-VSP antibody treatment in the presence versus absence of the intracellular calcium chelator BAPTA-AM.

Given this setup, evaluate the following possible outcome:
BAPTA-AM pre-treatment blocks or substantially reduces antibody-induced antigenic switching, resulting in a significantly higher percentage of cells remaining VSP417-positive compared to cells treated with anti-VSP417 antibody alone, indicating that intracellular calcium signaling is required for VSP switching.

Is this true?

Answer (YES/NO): YES